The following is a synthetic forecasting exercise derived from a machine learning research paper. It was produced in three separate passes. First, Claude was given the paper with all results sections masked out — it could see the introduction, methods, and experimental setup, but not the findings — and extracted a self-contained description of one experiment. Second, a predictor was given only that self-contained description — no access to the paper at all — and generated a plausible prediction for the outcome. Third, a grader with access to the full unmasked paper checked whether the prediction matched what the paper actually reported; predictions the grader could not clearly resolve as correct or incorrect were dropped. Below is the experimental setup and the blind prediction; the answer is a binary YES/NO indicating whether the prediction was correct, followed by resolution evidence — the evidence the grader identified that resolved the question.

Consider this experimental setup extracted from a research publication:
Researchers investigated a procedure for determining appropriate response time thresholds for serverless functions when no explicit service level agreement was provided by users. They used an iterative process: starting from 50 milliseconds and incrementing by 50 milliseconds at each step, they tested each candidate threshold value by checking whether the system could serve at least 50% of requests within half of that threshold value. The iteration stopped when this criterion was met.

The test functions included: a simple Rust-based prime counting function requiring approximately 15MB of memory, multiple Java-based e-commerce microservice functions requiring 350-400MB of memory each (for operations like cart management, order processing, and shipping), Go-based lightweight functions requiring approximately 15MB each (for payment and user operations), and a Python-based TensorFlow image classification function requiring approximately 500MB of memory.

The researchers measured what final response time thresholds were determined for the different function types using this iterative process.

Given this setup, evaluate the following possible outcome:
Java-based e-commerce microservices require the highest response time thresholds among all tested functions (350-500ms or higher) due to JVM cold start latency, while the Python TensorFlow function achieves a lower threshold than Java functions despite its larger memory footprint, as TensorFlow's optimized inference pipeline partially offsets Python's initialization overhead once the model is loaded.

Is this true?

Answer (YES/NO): NO